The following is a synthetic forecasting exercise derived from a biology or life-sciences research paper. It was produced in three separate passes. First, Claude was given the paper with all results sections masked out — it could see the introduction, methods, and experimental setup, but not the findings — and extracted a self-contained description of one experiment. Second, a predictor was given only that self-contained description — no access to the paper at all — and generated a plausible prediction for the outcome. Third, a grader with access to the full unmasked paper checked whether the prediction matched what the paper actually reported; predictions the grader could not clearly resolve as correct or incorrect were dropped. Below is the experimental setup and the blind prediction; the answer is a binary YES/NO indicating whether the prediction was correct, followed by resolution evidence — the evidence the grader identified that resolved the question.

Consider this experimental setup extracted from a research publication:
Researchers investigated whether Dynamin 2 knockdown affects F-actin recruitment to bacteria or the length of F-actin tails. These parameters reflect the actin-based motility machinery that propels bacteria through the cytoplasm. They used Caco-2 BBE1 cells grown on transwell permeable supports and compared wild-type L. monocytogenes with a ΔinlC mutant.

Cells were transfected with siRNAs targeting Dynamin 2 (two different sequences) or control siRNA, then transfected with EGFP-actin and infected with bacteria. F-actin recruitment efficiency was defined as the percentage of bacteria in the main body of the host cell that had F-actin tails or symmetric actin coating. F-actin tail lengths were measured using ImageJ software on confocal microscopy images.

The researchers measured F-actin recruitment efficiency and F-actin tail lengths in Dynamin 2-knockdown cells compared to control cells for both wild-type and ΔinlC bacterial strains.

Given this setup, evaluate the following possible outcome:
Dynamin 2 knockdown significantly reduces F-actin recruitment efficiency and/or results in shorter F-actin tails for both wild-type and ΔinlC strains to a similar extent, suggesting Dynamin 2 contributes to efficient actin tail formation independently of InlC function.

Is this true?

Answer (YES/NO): NO